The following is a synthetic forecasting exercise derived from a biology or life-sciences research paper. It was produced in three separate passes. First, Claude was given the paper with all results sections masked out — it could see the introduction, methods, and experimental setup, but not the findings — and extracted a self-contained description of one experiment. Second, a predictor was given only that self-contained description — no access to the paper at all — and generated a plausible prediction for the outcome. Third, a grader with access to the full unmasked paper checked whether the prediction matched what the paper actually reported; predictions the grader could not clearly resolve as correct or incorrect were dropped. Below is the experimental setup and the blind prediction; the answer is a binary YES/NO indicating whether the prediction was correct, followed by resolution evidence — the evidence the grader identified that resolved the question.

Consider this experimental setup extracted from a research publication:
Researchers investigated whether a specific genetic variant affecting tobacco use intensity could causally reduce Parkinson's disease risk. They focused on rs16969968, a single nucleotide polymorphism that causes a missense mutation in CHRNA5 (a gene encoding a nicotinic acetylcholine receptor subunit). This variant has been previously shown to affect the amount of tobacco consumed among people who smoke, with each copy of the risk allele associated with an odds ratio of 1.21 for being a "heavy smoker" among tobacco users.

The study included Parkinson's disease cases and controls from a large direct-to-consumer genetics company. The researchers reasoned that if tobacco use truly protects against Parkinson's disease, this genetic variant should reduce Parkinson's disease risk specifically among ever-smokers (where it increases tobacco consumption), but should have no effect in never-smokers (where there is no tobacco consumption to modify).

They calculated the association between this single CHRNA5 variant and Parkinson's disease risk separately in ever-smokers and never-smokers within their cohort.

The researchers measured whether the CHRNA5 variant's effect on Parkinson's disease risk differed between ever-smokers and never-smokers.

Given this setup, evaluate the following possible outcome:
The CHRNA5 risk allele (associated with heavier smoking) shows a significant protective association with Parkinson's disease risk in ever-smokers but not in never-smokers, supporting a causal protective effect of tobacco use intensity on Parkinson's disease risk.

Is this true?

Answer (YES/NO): NO